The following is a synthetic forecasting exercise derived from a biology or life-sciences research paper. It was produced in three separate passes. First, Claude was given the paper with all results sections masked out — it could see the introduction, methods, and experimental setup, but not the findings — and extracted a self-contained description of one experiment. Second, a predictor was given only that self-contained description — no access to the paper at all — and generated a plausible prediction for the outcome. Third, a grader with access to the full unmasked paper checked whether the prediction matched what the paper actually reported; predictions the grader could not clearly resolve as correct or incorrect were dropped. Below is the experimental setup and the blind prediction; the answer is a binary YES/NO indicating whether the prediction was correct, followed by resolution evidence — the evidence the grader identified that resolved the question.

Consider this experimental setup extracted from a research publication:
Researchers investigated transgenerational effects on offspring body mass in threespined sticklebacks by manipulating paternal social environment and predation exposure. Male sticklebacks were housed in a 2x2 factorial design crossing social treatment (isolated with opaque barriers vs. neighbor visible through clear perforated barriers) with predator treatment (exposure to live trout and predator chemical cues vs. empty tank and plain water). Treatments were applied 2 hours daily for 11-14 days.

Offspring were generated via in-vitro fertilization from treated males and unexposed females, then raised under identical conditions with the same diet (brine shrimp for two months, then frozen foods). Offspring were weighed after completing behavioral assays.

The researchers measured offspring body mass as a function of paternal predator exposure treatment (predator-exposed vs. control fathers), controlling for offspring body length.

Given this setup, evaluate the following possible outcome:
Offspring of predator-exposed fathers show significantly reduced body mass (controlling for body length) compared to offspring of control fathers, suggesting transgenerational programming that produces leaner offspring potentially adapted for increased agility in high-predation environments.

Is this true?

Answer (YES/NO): NO